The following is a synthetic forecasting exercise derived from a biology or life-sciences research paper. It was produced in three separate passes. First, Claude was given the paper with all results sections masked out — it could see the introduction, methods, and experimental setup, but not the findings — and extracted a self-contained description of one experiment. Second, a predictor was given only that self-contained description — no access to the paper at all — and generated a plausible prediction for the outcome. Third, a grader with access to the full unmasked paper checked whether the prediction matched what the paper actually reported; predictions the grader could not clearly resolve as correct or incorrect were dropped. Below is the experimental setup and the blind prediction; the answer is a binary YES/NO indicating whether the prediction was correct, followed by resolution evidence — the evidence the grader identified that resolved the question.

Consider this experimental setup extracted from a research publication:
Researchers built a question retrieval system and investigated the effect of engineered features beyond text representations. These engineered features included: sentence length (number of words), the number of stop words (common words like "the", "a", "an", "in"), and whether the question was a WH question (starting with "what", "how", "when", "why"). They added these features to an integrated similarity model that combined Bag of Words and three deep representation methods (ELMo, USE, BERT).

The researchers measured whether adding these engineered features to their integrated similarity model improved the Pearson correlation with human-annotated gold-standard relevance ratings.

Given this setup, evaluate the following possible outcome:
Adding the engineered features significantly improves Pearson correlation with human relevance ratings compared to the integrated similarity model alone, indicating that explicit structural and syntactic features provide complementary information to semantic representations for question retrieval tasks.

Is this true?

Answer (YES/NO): NO